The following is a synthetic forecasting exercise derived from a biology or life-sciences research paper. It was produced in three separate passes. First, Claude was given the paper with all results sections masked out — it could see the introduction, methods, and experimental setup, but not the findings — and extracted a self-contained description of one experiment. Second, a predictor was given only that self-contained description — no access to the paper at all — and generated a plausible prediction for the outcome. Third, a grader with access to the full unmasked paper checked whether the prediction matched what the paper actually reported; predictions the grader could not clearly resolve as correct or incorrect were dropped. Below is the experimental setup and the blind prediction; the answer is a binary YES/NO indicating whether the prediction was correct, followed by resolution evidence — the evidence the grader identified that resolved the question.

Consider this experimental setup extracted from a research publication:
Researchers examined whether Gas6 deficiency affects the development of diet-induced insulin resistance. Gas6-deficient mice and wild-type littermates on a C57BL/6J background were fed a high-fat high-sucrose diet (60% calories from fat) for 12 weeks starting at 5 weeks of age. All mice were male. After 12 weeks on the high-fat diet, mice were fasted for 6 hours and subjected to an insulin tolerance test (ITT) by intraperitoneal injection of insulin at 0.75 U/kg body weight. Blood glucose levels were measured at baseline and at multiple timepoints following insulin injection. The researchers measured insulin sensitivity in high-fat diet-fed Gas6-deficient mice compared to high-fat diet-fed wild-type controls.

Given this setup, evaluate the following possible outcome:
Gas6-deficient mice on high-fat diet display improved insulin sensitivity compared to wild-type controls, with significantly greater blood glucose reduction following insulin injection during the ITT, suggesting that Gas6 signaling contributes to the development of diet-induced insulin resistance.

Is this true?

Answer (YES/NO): YES